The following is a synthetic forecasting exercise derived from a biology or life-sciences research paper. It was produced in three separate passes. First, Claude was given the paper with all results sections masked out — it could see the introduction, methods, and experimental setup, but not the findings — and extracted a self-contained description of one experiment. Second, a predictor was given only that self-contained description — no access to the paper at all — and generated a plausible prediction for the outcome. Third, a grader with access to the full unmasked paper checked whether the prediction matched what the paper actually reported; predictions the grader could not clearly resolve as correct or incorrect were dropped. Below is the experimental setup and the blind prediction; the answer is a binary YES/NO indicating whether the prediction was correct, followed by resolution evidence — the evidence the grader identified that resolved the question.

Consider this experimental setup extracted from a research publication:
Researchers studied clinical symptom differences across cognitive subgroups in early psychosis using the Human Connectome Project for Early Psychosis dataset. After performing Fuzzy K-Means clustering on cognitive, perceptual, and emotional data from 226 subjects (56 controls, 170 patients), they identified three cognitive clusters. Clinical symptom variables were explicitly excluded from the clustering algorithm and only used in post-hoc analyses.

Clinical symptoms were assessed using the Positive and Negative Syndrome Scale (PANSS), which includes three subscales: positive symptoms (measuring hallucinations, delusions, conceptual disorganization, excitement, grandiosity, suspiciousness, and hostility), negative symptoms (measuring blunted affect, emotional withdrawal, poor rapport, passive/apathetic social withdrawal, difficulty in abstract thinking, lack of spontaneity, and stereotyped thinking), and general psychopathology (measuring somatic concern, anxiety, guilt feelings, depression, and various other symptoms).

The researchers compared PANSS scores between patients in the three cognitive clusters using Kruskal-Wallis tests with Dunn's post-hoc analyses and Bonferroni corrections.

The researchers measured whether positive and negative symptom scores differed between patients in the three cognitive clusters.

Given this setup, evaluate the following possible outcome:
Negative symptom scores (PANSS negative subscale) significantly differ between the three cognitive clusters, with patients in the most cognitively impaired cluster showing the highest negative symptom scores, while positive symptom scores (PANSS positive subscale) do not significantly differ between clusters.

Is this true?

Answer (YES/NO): NO